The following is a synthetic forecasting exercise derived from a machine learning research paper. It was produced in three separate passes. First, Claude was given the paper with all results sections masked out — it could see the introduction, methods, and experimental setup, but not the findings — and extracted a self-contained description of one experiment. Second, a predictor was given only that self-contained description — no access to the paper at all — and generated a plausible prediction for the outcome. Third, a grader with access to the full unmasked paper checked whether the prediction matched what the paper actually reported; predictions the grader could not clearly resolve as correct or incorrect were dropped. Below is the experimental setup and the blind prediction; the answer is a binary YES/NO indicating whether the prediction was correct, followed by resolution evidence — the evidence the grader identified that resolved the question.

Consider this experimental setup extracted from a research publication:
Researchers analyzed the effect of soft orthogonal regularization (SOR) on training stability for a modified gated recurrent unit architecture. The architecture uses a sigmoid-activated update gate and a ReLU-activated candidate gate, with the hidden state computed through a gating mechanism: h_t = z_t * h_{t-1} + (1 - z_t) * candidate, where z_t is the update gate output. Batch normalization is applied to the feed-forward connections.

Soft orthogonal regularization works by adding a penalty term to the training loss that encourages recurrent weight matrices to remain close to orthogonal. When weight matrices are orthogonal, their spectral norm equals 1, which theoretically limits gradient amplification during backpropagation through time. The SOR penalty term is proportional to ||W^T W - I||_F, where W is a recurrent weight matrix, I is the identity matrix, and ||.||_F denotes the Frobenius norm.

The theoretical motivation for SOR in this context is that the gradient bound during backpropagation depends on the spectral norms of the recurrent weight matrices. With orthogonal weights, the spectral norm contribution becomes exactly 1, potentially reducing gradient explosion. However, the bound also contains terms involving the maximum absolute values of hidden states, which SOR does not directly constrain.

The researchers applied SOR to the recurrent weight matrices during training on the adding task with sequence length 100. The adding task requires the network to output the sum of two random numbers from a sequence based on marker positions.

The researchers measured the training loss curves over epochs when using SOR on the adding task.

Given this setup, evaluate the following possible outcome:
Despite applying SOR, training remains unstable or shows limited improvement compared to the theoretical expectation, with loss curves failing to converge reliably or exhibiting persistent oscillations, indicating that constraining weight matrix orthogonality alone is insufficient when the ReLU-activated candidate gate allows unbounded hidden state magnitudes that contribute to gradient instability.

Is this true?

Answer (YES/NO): NO